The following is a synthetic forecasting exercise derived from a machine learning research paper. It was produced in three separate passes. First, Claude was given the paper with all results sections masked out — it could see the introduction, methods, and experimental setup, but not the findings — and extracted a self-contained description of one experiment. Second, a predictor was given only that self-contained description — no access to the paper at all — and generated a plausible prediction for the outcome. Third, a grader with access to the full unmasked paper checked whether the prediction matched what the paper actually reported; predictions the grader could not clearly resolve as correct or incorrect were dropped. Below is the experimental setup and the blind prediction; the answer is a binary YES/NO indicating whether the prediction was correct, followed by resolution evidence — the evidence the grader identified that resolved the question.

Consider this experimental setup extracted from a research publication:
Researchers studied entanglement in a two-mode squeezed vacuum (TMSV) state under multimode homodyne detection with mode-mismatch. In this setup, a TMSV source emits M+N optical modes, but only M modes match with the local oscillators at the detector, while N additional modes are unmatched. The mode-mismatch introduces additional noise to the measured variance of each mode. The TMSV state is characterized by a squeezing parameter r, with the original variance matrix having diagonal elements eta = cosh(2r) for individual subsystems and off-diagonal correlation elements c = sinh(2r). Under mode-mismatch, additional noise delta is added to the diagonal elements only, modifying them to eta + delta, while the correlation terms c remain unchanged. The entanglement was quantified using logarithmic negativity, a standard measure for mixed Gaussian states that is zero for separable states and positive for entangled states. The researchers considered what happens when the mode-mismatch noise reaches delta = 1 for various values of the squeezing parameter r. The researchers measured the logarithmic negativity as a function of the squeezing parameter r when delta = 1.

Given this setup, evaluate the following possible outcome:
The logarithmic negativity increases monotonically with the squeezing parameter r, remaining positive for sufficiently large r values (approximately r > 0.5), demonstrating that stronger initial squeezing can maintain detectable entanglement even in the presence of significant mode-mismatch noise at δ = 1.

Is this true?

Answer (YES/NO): NO